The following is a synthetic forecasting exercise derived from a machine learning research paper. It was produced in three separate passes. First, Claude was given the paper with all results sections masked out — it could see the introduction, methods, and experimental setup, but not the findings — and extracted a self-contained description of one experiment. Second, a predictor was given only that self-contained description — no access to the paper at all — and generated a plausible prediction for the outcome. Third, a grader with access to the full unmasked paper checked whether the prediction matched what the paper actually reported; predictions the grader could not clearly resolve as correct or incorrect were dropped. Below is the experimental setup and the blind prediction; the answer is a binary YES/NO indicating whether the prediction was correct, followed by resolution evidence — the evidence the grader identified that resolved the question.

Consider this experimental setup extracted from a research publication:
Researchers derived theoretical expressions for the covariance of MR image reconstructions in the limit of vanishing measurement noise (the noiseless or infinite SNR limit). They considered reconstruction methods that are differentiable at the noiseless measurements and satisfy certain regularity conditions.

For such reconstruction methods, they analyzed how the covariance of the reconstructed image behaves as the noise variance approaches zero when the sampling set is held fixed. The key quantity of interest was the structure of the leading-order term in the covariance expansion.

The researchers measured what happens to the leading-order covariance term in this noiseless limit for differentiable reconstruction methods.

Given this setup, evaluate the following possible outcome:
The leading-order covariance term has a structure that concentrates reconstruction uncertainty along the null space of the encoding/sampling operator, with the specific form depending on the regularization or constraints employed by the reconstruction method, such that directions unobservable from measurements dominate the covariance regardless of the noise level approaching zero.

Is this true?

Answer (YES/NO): NO